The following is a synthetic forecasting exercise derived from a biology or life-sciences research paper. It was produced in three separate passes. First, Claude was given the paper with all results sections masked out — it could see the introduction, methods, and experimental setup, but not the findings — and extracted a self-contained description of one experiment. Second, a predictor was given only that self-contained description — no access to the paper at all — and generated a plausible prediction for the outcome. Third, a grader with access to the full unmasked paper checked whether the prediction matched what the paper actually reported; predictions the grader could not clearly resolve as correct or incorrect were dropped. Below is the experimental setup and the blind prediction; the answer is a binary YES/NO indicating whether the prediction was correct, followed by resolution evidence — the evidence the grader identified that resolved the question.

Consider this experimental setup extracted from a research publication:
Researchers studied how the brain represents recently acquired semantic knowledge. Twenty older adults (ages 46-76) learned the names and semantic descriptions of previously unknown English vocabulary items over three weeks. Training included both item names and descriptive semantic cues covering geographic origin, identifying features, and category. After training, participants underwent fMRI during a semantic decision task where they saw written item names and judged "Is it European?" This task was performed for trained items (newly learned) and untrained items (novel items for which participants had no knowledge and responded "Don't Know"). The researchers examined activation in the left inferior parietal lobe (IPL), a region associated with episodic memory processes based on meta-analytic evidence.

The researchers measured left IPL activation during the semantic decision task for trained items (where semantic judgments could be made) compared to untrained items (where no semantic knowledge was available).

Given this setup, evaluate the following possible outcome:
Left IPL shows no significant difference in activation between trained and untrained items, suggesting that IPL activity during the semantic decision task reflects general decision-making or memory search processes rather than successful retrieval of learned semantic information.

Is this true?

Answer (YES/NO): YES